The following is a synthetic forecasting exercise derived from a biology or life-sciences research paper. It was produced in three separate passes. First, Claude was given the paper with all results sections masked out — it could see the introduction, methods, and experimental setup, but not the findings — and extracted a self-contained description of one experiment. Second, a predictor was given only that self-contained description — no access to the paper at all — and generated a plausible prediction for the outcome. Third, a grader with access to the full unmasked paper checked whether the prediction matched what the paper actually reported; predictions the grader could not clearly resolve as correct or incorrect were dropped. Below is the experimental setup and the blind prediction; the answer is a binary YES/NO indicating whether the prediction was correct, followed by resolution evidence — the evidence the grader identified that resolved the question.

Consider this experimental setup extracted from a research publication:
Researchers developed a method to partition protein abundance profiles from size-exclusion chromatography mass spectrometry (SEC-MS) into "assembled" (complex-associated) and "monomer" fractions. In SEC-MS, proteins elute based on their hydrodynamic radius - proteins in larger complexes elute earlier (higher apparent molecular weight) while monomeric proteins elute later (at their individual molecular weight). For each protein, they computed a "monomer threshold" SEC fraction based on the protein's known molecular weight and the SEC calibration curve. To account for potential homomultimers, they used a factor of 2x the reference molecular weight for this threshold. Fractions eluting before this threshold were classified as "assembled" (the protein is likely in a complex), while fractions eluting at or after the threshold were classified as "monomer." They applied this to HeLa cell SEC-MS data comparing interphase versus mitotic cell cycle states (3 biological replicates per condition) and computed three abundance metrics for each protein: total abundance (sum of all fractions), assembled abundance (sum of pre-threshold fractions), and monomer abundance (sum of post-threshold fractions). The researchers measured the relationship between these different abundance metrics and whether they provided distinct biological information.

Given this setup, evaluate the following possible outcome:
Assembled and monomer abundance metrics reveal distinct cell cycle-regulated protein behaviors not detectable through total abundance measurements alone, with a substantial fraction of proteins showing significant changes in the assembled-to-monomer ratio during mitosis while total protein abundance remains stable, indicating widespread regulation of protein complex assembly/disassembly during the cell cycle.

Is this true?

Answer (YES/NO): NO